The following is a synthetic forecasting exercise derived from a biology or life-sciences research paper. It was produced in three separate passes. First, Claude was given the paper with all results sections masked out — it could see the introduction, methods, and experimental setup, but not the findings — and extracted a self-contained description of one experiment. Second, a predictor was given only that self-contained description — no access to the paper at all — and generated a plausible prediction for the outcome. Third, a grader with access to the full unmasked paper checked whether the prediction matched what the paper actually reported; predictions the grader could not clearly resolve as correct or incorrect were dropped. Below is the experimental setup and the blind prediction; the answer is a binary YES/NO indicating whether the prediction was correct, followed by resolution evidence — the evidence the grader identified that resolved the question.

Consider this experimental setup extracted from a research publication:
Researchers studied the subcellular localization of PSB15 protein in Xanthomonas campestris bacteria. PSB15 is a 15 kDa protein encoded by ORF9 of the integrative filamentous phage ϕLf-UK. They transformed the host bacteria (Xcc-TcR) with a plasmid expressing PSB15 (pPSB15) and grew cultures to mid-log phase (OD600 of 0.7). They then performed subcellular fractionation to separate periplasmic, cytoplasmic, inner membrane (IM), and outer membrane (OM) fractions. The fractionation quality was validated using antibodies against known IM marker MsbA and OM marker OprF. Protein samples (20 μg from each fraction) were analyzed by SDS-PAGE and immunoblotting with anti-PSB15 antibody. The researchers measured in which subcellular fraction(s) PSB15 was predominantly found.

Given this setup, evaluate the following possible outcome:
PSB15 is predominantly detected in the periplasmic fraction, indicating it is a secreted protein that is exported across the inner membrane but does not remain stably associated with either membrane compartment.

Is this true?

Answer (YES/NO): NO